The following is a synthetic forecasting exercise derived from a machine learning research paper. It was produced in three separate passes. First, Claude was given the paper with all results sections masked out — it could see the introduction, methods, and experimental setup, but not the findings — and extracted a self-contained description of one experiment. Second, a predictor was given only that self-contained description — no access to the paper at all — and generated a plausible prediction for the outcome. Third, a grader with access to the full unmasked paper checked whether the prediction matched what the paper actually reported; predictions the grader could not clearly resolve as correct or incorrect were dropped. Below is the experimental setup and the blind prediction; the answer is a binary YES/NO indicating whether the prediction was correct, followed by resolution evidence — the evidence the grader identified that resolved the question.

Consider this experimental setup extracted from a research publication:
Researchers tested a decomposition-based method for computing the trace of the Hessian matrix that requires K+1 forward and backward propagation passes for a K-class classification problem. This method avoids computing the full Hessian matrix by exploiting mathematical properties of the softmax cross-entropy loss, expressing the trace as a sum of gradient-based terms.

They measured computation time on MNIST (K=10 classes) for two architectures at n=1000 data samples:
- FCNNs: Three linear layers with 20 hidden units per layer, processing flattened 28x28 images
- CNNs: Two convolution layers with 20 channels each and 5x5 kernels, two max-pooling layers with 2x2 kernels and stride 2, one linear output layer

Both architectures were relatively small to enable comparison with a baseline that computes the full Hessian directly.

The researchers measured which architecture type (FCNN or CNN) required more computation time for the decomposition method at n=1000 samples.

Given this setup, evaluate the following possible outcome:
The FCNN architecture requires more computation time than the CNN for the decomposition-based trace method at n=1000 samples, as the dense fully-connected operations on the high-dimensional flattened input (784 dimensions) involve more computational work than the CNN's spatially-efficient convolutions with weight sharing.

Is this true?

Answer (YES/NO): NO